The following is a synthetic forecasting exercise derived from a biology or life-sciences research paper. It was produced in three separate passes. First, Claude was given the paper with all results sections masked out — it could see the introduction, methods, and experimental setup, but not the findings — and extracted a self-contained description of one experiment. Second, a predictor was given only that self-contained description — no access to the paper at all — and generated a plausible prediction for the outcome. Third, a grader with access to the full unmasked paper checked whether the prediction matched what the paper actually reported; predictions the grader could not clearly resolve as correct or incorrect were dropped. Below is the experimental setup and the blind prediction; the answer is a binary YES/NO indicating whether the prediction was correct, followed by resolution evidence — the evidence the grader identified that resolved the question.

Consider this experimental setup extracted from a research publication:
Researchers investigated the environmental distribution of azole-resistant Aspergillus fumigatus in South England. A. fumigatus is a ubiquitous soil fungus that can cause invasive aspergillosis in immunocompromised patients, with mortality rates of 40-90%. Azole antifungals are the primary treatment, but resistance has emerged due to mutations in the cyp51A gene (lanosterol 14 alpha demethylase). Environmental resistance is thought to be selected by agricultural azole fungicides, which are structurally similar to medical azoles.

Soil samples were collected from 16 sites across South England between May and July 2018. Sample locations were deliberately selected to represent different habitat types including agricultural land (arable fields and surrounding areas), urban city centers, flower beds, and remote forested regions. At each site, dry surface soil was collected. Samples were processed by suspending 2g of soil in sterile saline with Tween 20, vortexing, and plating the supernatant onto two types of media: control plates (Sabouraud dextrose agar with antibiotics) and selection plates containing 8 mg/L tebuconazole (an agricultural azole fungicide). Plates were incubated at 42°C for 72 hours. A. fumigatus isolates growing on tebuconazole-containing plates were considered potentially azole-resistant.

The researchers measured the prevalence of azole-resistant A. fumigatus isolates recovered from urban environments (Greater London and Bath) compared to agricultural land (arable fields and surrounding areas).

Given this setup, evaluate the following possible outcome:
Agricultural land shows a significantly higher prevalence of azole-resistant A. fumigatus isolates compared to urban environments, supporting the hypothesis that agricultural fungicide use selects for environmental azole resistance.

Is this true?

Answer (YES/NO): NO